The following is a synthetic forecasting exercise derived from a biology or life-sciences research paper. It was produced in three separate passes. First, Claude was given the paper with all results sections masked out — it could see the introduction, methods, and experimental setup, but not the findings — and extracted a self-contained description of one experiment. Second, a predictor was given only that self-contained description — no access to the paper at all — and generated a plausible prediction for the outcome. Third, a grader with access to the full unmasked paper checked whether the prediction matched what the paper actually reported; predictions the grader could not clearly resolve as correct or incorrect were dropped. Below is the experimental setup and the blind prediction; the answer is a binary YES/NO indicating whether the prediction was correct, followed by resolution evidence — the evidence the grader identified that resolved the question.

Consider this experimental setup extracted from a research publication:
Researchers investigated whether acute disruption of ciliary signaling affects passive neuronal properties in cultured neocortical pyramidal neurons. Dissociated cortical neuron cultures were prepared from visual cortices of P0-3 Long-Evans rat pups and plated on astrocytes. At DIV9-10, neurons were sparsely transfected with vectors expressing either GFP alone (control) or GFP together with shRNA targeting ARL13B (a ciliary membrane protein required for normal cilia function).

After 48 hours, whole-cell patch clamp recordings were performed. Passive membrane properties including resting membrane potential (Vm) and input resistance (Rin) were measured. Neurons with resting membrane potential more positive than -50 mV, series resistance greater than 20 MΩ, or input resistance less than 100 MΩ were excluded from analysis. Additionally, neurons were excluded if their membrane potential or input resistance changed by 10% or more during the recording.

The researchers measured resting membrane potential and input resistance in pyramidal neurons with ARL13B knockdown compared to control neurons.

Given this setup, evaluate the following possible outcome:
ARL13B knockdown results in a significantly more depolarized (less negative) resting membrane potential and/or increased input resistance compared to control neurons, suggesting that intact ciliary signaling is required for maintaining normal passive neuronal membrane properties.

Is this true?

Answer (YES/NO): NO